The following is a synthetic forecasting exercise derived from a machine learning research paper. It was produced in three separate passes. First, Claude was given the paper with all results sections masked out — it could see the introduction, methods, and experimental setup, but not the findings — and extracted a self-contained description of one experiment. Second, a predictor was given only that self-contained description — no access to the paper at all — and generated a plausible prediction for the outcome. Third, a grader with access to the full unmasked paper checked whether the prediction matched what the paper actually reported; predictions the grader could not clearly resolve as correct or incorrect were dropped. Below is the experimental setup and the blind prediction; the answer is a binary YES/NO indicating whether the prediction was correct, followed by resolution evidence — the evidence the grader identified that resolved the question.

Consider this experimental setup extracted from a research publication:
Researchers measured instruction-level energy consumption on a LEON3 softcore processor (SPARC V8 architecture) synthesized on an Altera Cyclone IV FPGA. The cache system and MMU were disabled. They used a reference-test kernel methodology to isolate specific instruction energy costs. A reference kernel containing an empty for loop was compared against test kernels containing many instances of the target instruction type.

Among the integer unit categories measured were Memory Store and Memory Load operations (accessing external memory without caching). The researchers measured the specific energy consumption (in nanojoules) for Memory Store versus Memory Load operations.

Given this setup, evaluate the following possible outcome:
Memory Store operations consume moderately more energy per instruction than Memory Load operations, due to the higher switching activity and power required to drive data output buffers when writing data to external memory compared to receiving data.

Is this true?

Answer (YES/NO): NO